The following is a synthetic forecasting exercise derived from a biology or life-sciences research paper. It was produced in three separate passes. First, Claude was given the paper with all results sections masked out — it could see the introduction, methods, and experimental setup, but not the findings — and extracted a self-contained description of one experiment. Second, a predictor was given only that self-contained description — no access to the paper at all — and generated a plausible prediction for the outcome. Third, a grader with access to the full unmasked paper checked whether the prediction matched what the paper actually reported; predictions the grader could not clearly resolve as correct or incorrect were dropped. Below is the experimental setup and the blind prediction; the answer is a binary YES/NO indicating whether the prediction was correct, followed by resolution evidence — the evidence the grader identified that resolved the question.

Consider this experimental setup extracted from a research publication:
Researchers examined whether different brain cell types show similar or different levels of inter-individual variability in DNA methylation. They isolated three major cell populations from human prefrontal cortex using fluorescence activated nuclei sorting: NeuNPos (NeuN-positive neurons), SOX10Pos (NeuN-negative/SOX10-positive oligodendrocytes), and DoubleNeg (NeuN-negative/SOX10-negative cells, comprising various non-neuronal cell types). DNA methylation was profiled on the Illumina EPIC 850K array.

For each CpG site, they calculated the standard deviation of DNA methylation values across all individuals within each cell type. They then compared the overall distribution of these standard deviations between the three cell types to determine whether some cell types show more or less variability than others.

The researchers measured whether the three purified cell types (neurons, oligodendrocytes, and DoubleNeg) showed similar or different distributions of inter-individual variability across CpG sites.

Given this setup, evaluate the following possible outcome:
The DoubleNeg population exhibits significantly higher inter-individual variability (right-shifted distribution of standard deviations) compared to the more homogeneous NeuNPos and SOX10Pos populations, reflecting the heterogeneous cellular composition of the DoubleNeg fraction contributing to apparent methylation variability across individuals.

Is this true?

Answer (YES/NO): YES